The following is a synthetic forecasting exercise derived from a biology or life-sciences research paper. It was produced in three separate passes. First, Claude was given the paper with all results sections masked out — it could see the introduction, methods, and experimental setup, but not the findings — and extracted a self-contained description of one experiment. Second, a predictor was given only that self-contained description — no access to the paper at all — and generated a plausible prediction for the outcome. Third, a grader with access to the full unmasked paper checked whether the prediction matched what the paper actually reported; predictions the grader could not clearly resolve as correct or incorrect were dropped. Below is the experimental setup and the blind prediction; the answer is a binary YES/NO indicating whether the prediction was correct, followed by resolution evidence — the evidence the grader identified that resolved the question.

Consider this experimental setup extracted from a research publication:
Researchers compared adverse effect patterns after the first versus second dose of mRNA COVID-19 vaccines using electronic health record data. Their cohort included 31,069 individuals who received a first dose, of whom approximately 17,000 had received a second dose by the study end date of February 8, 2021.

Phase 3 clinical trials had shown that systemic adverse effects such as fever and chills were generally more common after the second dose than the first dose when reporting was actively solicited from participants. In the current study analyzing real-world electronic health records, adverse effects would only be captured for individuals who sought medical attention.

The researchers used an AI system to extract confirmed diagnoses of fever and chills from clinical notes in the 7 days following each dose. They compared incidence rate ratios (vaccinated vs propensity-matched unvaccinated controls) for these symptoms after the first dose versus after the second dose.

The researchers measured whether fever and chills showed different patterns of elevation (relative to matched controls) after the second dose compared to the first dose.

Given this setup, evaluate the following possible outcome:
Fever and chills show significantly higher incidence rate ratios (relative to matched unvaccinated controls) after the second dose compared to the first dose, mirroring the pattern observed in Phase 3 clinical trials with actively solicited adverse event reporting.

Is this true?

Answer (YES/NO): NO